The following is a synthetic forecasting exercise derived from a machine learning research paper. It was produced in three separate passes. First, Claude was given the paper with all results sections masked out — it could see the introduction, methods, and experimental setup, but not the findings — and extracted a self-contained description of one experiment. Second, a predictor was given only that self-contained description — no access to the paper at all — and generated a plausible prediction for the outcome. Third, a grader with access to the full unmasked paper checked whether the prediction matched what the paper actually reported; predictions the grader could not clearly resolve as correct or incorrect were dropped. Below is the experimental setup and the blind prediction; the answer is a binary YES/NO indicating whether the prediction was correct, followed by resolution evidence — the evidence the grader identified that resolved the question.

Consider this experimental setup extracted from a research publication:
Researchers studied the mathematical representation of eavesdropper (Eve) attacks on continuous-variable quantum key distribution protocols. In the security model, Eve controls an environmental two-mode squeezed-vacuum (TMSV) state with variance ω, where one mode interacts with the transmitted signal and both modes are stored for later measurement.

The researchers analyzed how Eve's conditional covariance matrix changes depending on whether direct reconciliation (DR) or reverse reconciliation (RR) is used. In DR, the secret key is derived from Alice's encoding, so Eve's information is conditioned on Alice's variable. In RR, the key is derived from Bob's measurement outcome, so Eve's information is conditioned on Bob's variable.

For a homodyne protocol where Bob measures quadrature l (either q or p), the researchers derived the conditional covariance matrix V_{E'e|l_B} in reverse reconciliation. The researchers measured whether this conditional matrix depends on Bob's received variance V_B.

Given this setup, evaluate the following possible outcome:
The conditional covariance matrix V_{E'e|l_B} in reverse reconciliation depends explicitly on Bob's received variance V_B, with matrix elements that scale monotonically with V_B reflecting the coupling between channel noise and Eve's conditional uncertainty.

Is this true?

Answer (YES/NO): NO